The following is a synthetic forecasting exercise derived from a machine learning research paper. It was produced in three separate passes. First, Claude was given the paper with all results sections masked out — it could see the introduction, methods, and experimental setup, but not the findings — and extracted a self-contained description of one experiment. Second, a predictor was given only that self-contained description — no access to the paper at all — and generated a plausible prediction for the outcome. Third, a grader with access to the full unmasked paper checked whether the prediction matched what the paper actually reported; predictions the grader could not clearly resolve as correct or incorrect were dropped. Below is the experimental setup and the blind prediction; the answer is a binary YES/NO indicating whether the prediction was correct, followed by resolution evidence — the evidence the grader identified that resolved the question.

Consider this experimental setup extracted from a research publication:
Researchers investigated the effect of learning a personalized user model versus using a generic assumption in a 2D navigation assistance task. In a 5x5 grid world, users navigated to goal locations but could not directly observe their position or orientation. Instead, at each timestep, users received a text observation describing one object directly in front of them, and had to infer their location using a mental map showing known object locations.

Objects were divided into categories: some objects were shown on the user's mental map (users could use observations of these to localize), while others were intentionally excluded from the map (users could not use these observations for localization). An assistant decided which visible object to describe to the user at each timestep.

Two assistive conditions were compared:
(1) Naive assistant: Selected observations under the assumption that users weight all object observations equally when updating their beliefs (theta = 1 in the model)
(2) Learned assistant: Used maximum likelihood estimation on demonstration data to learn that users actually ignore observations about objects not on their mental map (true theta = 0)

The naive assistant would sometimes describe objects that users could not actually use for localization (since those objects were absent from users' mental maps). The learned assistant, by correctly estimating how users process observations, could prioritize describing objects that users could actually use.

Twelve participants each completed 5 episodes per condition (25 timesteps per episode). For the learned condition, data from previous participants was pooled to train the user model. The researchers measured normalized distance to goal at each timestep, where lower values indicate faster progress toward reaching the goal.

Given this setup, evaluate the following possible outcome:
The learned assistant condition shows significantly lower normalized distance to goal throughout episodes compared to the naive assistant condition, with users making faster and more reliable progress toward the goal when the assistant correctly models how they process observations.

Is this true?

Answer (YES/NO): NO